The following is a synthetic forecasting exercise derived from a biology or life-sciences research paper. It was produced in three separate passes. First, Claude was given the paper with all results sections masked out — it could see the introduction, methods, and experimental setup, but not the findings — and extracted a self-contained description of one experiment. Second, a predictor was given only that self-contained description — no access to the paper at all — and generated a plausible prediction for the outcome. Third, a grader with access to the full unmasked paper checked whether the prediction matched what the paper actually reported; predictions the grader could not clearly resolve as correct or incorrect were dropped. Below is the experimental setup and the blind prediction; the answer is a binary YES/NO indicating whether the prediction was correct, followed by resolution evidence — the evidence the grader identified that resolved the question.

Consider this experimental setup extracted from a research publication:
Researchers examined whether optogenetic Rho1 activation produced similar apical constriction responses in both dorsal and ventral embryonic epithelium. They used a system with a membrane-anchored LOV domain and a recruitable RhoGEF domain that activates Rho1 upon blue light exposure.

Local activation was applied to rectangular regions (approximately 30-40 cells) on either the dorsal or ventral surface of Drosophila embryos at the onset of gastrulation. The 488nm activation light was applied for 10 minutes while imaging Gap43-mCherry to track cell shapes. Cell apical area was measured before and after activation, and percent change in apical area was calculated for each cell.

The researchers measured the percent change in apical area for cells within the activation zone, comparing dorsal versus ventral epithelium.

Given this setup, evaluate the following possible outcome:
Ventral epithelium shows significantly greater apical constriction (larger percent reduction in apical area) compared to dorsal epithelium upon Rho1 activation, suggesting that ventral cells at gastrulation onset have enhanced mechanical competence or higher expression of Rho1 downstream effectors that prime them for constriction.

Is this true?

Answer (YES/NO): YES